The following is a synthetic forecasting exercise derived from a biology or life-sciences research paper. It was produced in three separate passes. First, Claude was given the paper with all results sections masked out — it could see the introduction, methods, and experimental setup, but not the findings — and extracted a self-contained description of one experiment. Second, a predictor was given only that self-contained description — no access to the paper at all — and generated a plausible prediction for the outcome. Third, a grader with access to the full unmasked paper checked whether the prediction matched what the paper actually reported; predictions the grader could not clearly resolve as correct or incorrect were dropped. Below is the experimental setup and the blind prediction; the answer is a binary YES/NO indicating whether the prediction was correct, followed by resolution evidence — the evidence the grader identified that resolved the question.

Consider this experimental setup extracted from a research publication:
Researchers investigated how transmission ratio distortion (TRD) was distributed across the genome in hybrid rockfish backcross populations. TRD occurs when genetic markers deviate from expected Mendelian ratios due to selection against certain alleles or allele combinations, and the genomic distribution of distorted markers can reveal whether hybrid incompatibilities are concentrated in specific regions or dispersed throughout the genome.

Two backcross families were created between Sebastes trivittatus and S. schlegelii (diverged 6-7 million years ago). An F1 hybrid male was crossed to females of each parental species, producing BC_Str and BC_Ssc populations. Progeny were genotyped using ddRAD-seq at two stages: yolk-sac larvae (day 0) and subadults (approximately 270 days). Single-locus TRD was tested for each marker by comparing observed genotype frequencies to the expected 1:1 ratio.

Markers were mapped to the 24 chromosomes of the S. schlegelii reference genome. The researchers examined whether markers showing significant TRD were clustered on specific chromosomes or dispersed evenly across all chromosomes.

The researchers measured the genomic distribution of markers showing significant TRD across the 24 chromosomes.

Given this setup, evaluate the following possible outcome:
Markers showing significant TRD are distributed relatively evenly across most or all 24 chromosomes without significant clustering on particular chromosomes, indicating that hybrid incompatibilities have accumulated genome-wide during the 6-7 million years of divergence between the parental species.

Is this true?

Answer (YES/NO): NO